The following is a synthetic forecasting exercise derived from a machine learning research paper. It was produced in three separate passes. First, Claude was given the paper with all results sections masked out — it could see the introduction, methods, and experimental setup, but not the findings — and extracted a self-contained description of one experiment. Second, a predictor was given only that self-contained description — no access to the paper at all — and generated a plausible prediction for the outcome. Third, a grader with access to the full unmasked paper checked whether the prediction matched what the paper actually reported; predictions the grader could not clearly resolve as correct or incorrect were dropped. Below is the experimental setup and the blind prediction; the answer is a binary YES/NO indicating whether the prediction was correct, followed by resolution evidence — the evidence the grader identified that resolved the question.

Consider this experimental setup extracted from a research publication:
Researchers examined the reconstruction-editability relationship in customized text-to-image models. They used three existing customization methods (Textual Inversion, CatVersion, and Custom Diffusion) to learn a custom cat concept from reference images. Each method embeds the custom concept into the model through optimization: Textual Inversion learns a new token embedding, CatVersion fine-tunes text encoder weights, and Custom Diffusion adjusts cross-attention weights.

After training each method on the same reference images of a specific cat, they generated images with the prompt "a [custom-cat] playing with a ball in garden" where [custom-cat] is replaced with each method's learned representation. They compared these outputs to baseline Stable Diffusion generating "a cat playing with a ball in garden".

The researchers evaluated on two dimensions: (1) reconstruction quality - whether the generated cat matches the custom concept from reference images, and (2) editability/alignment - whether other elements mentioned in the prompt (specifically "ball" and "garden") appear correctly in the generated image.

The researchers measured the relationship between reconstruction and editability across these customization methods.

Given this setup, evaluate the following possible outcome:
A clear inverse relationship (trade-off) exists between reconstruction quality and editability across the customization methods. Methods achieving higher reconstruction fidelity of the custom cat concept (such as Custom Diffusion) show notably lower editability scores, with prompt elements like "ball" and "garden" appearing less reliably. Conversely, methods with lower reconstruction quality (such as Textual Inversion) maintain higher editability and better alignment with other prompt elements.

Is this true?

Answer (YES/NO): NO